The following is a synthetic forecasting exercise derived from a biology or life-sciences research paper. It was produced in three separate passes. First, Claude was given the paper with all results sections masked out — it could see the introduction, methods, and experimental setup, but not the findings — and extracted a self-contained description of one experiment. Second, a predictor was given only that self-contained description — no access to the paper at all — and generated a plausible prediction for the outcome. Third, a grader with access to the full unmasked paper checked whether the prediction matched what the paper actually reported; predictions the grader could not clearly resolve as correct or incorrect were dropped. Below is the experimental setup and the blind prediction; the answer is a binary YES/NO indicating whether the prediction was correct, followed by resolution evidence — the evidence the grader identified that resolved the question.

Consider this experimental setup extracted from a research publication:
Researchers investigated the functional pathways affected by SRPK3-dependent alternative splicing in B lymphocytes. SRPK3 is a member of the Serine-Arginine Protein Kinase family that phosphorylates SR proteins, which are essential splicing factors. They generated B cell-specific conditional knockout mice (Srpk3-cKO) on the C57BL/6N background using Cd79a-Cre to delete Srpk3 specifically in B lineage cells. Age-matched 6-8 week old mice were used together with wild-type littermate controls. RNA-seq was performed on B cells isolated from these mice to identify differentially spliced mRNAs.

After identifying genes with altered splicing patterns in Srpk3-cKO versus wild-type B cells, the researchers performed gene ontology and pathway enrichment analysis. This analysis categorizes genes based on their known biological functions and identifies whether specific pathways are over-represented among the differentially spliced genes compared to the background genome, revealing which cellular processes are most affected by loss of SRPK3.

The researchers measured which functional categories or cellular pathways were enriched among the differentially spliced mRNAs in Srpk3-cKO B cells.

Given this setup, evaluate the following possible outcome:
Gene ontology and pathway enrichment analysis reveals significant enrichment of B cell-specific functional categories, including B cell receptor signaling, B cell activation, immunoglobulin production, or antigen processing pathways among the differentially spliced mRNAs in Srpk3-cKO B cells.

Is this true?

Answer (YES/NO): NO